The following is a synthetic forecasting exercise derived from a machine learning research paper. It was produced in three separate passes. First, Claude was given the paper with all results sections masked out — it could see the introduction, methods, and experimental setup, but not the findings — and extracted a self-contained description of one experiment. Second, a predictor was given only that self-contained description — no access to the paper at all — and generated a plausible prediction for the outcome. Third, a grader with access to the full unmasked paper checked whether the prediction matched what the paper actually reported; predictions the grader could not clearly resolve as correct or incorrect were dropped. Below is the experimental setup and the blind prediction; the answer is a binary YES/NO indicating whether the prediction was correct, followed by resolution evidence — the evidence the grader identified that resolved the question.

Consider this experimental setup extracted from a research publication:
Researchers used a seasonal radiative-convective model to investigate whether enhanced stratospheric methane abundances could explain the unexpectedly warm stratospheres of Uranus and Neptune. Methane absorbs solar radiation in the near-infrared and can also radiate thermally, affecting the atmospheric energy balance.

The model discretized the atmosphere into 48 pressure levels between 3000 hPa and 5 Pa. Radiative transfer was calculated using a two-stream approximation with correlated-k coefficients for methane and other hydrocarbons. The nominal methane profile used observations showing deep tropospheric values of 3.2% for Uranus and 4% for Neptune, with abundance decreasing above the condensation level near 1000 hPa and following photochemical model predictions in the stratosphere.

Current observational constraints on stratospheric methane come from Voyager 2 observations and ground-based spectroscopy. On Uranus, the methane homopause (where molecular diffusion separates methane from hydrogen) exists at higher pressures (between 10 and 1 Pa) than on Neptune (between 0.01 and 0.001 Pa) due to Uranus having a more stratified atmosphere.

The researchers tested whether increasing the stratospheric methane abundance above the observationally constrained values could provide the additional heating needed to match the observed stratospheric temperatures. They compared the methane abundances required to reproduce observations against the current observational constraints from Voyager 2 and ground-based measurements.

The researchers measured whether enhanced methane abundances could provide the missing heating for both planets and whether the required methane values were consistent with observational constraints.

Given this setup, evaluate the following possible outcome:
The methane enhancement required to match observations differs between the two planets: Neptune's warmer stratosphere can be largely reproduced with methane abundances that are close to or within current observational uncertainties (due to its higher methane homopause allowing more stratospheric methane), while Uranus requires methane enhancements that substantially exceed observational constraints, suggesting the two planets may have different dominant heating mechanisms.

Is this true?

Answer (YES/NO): NO